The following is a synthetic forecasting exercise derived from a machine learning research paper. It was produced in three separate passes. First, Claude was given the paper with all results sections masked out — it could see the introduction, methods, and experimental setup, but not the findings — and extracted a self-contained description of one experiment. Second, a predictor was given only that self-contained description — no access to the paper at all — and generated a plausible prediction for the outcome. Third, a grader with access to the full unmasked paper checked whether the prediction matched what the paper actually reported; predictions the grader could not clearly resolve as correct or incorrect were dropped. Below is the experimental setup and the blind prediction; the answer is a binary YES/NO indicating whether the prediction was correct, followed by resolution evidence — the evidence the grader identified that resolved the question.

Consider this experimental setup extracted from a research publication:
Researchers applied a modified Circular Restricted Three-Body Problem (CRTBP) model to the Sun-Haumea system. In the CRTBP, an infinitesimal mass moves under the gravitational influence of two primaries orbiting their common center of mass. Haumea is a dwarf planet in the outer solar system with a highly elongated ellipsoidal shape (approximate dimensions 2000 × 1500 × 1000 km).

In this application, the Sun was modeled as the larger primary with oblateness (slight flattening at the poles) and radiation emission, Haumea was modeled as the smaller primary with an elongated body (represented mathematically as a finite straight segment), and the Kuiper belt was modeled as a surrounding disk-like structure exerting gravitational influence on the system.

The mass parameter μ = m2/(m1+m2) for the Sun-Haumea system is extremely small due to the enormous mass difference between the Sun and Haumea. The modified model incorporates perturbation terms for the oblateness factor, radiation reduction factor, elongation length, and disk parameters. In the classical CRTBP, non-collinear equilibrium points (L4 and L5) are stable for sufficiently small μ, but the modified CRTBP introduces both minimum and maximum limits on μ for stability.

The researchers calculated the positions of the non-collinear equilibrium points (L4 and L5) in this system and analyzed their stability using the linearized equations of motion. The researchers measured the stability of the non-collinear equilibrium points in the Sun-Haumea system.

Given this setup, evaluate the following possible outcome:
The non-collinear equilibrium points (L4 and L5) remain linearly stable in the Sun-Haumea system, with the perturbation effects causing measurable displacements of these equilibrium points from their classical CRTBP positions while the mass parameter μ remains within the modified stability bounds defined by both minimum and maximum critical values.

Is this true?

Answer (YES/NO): YES